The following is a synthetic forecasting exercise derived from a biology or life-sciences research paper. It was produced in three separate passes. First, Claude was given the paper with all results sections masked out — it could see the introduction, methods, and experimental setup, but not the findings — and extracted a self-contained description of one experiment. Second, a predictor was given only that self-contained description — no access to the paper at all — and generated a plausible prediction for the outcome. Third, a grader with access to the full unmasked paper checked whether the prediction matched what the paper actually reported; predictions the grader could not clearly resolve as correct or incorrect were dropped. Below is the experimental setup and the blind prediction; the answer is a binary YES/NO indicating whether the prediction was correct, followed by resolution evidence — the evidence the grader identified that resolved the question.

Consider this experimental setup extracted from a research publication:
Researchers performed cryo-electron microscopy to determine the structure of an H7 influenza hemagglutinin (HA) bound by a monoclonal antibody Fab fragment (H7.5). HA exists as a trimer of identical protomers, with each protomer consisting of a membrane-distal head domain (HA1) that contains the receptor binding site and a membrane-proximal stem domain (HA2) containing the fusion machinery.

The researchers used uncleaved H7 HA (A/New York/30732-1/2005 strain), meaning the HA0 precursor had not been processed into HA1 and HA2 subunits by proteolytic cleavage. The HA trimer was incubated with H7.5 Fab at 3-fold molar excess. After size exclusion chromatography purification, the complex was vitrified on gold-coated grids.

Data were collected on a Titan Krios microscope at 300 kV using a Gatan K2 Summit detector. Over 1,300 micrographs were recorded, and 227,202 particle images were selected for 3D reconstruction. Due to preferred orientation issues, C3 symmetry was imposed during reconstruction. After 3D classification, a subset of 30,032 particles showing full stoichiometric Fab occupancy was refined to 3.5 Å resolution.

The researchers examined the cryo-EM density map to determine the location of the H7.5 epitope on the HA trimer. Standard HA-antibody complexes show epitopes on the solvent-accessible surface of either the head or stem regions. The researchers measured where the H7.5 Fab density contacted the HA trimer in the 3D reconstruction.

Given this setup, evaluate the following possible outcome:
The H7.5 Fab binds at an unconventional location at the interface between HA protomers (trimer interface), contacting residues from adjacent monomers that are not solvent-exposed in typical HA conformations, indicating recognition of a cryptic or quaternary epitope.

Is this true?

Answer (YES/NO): YES